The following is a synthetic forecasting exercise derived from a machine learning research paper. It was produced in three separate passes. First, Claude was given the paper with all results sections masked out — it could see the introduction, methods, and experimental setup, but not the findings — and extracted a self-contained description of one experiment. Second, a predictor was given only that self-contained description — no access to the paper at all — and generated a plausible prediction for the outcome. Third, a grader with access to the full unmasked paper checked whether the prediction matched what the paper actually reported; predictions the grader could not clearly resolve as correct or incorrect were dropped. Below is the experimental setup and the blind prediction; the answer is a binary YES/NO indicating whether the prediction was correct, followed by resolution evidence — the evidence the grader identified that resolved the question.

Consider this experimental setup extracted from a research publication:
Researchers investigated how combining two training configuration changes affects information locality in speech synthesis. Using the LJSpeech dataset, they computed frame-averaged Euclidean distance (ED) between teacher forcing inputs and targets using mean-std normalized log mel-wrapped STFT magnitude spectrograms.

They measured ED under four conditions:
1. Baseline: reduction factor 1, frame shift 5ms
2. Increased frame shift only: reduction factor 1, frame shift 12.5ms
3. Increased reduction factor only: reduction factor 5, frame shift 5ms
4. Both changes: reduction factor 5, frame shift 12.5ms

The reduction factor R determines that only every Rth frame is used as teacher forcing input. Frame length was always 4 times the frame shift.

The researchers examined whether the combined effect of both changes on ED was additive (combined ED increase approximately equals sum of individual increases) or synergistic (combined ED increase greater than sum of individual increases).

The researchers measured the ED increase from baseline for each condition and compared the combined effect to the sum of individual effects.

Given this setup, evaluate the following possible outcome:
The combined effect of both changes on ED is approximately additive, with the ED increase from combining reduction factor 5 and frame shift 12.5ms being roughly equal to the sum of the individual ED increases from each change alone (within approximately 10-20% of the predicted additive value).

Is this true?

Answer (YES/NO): NO